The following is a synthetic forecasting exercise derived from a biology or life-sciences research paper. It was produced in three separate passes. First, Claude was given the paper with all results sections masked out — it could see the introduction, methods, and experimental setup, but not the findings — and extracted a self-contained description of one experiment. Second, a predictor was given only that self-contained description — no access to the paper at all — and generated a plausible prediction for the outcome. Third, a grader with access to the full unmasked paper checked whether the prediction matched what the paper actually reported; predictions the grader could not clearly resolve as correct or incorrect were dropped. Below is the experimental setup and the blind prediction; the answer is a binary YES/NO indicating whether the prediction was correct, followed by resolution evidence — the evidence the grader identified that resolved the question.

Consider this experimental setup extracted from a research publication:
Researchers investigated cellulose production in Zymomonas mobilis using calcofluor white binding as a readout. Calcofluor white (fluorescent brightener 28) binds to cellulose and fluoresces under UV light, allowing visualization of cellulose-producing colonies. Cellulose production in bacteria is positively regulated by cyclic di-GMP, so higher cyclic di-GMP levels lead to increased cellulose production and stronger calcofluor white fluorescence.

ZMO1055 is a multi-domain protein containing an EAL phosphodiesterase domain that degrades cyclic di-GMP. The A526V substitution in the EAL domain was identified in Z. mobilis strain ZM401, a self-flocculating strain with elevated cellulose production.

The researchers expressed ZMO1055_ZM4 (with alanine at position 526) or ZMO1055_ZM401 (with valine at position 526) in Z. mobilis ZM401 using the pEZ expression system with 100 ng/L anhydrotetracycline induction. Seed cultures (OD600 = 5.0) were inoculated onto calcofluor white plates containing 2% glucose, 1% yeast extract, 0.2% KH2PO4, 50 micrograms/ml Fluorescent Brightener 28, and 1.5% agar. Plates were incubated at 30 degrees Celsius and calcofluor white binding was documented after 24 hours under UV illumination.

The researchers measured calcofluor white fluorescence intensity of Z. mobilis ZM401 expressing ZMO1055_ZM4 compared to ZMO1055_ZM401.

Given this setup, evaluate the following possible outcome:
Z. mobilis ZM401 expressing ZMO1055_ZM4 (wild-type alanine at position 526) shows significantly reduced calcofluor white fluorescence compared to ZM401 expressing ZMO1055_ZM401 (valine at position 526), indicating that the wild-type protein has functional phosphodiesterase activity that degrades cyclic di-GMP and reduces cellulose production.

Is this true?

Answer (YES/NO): YES